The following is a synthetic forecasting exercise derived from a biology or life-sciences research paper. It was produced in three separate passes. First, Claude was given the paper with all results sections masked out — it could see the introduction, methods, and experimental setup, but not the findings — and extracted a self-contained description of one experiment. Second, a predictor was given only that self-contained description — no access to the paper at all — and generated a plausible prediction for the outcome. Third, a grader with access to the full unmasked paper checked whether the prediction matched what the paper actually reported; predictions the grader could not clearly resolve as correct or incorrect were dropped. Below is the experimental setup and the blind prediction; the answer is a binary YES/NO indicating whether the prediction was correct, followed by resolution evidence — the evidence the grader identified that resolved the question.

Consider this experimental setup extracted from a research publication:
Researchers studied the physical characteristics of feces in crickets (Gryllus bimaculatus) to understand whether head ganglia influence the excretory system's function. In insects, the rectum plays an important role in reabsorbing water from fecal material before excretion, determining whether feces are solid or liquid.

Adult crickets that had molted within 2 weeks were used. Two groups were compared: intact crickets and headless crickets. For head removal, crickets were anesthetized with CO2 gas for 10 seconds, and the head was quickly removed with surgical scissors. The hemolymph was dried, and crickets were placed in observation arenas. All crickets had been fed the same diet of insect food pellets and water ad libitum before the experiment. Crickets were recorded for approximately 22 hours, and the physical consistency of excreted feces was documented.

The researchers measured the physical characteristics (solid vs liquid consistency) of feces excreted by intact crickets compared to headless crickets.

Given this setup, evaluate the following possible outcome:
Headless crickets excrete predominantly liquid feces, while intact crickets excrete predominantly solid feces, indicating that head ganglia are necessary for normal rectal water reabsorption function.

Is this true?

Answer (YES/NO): YES